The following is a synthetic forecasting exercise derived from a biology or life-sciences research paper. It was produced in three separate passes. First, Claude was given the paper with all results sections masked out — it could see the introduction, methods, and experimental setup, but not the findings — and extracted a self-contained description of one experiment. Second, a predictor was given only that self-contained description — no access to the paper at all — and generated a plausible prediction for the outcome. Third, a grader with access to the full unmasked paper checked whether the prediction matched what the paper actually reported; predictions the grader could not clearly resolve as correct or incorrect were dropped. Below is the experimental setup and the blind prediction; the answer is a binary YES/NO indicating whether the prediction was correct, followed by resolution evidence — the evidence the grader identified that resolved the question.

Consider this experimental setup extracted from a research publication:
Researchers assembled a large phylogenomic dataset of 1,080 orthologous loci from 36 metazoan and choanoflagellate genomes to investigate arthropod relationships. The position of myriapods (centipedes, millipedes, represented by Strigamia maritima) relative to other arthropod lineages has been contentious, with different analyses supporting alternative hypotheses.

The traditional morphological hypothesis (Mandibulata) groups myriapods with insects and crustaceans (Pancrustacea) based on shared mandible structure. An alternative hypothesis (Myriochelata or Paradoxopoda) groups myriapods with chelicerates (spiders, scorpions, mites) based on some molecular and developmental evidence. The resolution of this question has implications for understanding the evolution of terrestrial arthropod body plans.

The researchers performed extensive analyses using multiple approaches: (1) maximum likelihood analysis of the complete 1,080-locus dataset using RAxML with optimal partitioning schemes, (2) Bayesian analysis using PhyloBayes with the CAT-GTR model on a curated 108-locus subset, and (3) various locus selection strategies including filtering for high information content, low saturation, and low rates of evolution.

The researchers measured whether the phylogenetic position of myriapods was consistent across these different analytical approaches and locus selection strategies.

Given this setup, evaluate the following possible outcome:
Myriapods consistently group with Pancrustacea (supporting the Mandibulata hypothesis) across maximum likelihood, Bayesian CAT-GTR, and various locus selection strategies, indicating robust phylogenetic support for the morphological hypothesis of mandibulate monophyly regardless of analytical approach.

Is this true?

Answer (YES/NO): NO